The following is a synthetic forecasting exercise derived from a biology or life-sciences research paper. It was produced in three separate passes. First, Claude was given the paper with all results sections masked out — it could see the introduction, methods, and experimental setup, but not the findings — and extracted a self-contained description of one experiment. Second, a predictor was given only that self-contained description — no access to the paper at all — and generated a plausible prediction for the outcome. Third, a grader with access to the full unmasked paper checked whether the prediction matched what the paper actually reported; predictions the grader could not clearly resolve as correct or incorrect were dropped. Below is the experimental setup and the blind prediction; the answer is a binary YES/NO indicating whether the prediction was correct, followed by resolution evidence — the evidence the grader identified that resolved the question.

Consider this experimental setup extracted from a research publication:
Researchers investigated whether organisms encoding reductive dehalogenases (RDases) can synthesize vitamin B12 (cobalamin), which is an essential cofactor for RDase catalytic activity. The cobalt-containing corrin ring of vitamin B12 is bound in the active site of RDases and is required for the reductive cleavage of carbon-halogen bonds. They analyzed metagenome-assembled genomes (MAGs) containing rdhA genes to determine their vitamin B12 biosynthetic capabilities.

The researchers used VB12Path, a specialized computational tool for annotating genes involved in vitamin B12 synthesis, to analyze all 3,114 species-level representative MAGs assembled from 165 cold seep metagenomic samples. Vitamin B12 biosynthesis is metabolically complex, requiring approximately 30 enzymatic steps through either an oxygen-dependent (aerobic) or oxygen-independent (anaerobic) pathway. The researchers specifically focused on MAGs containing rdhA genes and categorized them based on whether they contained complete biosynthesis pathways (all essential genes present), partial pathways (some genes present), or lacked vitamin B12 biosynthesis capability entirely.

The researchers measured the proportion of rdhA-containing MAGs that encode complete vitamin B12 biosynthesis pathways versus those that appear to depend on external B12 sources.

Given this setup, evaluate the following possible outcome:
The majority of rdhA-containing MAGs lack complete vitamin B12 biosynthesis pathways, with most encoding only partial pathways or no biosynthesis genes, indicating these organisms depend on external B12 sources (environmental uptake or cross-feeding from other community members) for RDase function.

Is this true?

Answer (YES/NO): YES